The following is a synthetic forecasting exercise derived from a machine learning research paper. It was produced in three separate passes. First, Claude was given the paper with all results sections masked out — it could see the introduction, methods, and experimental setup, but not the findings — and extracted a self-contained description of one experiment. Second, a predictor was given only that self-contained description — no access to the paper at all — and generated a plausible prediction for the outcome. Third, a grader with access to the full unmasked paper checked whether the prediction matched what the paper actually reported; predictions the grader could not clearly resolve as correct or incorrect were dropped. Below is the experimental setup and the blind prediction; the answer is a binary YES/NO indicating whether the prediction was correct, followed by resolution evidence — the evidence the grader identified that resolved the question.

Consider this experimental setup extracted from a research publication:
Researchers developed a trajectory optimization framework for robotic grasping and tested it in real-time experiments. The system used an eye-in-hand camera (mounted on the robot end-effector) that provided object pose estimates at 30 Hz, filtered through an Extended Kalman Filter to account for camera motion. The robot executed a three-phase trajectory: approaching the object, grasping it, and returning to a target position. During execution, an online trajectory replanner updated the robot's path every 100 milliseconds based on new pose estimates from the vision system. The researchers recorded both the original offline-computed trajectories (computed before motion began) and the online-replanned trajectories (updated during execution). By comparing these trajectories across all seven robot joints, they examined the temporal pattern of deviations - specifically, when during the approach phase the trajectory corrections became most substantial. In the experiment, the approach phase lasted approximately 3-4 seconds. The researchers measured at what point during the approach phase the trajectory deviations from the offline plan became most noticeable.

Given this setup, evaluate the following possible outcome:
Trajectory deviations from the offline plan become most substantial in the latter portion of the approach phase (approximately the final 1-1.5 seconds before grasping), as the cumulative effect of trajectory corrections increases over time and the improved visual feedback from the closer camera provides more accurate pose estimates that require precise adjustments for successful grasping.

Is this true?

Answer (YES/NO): YES